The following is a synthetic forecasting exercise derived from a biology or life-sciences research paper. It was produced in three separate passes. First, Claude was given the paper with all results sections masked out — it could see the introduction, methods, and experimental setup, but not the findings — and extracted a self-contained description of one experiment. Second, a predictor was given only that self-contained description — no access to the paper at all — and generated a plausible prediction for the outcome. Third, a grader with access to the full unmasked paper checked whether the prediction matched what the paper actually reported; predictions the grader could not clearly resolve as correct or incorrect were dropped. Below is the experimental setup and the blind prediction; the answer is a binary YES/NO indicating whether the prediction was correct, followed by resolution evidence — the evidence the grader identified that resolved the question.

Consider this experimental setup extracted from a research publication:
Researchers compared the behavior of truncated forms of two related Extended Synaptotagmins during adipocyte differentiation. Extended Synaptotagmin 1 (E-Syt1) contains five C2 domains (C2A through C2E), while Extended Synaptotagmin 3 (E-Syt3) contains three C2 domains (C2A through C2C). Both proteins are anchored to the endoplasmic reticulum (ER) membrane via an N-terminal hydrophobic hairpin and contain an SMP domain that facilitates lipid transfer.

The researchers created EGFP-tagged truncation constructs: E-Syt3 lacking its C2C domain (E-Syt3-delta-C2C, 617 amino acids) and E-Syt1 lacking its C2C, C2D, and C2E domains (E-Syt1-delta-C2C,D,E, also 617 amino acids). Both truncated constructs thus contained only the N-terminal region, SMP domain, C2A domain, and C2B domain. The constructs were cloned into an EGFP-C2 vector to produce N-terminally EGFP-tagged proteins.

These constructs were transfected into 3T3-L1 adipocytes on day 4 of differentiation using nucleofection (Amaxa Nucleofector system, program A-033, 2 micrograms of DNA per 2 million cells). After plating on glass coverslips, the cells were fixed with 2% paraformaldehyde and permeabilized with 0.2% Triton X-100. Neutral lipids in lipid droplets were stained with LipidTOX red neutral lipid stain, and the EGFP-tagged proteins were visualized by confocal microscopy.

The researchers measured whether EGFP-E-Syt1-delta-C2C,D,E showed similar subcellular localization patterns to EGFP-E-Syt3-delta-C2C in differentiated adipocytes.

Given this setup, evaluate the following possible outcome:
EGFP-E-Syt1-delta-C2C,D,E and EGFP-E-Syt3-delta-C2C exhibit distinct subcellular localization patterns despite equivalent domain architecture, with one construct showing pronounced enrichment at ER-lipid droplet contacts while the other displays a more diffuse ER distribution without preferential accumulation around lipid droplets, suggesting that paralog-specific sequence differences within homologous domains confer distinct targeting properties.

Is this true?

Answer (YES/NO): YES